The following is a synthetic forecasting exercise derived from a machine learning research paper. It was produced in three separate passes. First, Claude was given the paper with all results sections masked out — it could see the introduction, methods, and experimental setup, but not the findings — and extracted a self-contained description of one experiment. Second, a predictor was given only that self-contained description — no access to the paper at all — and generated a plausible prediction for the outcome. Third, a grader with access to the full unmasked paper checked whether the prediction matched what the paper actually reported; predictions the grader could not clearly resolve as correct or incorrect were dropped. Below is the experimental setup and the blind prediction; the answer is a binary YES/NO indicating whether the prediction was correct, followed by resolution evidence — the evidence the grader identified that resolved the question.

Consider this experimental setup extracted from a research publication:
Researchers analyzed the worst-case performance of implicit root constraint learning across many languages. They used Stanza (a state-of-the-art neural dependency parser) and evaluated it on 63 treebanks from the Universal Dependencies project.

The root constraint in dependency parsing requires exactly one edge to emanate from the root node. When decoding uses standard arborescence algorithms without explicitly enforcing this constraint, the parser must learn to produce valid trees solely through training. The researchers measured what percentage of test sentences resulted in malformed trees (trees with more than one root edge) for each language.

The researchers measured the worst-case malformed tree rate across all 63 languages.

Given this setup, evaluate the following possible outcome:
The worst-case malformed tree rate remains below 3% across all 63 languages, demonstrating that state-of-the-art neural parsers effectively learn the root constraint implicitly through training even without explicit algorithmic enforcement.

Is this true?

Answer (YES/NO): NO